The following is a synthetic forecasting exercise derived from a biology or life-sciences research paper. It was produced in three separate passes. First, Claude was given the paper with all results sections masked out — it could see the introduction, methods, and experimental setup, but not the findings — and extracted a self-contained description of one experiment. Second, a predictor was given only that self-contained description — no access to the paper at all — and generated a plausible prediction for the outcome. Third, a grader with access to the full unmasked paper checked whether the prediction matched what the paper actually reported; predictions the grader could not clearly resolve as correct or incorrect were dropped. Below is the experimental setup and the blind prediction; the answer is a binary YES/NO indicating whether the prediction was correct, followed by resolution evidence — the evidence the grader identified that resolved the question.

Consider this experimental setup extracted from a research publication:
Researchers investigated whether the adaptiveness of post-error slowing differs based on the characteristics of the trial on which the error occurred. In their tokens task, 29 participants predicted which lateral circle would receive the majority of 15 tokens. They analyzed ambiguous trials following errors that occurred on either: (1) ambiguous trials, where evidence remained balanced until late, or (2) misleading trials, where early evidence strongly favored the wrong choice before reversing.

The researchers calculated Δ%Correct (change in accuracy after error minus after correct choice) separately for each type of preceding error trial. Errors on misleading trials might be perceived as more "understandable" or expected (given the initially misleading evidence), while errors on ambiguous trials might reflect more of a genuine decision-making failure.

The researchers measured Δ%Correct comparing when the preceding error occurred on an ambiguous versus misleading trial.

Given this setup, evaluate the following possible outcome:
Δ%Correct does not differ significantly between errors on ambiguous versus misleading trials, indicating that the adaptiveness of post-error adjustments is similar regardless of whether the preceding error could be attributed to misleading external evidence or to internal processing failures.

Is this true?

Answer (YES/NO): NO